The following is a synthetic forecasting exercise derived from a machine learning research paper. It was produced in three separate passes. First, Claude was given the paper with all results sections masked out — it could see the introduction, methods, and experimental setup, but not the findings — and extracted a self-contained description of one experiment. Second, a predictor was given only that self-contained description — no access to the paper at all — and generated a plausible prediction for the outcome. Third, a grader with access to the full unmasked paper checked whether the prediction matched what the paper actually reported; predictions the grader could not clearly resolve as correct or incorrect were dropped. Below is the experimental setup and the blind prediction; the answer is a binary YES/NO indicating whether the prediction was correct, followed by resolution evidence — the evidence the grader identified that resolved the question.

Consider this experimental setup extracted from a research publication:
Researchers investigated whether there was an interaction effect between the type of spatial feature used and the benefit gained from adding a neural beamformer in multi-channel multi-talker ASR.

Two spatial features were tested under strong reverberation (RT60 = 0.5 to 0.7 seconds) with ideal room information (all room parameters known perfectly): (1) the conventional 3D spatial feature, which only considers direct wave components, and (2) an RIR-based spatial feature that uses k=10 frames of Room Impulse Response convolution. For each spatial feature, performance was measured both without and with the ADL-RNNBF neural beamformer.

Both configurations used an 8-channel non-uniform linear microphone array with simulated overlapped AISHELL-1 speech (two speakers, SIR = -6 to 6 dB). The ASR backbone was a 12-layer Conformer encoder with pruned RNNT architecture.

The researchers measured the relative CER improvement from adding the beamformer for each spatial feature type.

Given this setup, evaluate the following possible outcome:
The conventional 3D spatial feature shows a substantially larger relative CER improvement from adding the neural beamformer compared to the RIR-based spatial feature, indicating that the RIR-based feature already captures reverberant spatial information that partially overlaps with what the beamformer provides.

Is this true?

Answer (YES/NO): YES